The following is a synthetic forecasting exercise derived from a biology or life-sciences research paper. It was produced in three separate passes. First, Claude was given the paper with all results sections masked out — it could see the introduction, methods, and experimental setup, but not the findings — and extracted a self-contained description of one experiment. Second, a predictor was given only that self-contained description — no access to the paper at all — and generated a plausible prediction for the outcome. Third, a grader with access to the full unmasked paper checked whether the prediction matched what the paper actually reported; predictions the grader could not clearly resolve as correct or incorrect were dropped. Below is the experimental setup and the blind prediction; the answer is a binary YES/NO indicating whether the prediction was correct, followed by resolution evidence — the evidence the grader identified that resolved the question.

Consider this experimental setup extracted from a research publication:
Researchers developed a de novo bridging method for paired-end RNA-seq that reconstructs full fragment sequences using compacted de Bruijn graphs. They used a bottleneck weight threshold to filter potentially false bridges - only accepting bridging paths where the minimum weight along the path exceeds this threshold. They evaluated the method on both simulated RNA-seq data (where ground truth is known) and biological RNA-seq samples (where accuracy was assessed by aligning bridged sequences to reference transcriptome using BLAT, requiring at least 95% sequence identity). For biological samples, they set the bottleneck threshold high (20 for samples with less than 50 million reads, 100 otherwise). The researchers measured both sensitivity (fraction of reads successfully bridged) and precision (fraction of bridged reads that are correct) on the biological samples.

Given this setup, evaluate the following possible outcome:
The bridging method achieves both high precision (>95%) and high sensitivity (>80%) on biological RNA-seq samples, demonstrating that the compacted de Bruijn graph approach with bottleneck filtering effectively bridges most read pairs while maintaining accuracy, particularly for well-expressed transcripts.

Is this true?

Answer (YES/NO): NO